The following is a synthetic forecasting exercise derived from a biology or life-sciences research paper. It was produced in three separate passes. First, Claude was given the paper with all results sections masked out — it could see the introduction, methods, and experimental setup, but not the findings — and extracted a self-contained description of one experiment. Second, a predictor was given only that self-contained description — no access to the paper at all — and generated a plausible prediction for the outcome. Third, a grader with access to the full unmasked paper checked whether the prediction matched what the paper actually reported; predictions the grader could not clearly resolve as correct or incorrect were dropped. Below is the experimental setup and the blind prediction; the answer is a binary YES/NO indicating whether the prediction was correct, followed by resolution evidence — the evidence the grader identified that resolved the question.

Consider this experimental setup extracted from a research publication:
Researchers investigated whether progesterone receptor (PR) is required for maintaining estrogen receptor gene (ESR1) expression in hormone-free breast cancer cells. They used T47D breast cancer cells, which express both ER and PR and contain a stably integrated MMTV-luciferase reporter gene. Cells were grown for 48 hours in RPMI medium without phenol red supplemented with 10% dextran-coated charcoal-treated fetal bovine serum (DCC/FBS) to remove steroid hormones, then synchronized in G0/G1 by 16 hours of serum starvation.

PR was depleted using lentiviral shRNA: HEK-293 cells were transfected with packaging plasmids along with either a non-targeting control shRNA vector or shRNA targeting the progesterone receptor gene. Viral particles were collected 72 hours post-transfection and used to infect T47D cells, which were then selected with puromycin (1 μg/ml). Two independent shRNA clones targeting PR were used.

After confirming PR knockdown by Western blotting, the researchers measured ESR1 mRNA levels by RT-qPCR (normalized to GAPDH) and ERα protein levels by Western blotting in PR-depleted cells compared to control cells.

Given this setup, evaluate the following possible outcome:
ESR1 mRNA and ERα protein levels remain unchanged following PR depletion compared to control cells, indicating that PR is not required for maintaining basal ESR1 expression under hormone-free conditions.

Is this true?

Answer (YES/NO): NO